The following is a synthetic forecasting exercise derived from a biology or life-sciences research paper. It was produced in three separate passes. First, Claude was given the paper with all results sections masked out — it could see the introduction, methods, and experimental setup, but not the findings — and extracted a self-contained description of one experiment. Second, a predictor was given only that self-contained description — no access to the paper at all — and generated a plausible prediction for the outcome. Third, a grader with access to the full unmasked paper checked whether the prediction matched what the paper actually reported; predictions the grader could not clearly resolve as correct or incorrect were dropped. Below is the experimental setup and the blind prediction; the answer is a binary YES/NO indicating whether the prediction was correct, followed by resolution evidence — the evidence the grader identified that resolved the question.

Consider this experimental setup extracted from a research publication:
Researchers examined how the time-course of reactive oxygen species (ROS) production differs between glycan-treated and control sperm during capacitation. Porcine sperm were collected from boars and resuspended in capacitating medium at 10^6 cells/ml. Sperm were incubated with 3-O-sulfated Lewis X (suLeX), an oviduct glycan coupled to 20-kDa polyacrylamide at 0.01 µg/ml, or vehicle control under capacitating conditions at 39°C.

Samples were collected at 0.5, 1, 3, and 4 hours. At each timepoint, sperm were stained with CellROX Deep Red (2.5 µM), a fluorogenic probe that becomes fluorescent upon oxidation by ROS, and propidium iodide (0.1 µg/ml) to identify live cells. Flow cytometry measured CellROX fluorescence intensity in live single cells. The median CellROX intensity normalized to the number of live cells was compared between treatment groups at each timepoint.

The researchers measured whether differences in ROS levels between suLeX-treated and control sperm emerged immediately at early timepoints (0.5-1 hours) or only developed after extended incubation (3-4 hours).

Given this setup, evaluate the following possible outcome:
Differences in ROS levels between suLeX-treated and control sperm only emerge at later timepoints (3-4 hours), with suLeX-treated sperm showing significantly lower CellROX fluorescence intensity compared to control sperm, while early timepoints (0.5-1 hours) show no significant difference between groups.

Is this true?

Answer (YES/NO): NO